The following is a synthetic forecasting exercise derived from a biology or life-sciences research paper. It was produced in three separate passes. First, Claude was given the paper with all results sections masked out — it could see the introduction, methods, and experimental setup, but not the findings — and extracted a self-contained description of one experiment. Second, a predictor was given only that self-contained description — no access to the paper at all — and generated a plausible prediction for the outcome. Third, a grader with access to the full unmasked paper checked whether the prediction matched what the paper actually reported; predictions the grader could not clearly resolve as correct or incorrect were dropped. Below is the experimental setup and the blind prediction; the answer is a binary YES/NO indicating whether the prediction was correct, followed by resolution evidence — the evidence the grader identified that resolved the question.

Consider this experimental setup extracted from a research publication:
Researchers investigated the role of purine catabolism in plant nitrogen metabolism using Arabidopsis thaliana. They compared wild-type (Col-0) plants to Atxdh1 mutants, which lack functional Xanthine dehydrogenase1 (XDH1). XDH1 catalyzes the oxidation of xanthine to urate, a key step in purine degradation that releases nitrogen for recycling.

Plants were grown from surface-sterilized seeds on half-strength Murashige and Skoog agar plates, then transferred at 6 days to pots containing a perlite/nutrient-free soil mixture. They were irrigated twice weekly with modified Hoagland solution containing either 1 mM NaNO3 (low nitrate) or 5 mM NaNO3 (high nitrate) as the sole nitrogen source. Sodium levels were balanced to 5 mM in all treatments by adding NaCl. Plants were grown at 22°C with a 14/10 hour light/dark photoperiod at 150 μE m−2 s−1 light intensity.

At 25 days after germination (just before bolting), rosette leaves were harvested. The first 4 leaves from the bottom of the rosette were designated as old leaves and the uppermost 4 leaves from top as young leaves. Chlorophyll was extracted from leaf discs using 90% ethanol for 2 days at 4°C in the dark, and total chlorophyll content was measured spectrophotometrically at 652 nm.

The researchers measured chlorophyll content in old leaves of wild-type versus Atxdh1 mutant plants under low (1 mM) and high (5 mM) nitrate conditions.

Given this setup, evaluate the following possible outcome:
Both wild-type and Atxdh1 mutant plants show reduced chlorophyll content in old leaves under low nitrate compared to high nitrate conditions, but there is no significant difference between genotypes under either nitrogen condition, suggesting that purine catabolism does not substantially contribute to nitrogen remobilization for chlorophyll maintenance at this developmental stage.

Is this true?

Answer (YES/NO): NO